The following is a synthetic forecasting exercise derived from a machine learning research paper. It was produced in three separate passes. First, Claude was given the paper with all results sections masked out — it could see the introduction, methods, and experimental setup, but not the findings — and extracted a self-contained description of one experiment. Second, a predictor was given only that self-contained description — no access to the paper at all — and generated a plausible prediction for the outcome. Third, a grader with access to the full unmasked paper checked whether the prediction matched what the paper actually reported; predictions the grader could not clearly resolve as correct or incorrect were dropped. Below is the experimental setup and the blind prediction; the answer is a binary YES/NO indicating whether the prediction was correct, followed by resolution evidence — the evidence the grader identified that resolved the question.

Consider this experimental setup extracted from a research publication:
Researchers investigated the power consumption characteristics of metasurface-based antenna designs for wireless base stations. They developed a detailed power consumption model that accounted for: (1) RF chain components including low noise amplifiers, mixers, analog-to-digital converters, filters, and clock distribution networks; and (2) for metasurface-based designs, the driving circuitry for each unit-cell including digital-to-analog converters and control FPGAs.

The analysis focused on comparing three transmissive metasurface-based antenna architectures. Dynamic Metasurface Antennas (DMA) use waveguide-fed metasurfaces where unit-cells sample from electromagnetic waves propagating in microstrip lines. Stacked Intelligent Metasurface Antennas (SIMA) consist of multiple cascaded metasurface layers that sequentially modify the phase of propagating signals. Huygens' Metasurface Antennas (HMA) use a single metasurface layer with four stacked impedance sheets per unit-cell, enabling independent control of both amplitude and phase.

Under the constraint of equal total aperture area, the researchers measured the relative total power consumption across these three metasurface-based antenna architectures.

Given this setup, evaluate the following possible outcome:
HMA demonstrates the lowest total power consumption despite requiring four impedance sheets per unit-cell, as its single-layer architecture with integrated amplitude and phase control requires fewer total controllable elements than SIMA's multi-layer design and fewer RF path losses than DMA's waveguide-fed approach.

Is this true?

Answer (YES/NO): YES